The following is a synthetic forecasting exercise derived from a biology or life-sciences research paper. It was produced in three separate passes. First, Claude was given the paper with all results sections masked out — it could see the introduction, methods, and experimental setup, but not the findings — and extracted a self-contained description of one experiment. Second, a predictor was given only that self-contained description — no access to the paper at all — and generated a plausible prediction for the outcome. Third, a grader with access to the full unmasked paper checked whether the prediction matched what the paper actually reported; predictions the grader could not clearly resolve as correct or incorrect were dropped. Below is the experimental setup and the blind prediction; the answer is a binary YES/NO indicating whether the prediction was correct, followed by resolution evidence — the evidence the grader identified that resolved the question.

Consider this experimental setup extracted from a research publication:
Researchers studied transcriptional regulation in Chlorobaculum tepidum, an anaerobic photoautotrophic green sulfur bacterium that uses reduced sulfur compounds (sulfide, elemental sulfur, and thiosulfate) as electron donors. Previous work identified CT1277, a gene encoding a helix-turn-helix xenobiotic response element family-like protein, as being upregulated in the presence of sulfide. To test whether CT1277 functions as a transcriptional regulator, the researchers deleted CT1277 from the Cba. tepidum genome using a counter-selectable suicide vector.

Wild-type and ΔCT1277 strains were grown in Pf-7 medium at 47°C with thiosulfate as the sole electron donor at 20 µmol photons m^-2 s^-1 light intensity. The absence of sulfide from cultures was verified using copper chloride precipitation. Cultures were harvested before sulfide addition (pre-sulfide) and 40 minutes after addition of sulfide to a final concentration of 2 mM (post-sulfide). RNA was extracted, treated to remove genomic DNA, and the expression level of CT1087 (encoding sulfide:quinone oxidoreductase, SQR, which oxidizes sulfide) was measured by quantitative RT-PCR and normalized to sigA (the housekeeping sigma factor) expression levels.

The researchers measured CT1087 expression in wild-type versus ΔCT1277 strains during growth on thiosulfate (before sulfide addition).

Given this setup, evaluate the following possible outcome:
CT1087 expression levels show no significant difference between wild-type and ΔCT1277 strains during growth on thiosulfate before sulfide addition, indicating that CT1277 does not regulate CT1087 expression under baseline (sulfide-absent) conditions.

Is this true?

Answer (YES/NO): NO